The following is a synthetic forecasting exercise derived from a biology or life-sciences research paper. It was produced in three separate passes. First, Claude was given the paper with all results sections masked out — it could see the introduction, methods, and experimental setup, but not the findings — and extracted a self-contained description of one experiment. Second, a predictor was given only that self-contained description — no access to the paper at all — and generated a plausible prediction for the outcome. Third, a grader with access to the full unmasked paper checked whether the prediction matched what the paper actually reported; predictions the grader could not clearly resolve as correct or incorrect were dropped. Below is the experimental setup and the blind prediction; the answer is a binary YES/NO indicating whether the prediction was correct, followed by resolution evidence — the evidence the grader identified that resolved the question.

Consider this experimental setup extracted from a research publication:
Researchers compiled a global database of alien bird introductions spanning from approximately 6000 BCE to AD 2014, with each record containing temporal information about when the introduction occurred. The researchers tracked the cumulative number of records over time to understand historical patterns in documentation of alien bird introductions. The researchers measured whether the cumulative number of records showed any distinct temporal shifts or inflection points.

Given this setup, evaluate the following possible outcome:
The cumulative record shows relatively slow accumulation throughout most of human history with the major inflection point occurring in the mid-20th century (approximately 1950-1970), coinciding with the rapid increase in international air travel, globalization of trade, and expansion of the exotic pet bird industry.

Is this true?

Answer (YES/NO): NO